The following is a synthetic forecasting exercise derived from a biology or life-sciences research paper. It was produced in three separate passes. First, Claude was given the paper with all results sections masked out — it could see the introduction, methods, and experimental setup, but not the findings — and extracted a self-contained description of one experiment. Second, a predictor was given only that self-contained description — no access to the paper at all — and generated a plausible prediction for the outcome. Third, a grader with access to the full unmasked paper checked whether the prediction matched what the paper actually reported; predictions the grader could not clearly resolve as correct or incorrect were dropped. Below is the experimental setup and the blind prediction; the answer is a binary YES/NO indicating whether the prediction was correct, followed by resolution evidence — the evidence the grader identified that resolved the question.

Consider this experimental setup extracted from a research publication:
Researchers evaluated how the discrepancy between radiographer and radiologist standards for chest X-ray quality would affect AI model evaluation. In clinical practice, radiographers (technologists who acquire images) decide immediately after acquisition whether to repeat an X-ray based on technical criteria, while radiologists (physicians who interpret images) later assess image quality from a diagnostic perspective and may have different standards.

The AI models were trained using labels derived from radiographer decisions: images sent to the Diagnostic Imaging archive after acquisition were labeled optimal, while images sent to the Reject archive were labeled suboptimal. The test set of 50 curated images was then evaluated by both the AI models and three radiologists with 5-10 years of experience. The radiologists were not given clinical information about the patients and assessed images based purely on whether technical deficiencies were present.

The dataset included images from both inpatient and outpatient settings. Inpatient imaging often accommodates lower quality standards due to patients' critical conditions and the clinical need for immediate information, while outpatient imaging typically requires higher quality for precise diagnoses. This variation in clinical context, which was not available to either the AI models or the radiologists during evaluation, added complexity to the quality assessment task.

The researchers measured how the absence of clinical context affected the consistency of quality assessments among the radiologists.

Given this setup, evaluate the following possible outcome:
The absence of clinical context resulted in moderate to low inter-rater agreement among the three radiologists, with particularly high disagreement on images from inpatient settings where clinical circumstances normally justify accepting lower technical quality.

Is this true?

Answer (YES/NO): NO